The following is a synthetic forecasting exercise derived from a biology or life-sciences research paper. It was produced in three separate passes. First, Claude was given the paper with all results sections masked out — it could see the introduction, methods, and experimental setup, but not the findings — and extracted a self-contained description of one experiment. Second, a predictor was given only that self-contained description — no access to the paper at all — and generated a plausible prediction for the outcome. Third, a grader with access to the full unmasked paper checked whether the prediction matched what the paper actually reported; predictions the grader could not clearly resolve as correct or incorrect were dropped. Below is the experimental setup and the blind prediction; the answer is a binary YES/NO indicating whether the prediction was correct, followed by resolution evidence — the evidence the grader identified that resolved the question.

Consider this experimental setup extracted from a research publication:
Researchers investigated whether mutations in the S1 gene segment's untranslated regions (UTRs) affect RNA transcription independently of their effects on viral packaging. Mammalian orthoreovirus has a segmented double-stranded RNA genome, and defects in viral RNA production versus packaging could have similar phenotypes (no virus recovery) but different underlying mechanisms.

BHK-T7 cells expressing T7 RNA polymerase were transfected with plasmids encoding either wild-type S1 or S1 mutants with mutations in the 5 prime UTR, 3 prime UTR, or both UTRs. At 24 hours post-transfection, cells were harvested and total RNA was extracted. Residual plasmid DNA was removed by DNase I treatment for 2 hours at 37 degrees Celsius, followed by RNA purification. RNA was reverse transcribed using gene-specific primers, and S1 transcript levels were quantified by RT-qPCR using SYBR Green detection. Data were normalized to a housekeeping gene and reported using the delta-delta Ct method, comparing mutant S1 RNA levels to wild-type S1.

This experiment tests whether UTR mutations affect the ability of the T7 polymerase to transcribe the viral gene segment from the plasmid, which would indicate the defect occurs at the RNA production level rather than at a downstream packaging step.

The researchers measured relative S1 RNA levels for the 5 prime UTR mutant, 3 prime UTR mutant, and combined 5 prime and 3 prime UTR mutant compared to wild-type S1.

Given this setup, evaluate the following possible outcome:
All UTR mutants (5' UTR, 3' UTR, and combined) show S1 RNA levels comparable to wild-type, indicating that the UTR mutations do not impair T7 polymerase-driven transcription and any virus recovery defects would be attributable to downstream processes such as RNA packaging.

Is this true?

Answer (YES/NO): YES